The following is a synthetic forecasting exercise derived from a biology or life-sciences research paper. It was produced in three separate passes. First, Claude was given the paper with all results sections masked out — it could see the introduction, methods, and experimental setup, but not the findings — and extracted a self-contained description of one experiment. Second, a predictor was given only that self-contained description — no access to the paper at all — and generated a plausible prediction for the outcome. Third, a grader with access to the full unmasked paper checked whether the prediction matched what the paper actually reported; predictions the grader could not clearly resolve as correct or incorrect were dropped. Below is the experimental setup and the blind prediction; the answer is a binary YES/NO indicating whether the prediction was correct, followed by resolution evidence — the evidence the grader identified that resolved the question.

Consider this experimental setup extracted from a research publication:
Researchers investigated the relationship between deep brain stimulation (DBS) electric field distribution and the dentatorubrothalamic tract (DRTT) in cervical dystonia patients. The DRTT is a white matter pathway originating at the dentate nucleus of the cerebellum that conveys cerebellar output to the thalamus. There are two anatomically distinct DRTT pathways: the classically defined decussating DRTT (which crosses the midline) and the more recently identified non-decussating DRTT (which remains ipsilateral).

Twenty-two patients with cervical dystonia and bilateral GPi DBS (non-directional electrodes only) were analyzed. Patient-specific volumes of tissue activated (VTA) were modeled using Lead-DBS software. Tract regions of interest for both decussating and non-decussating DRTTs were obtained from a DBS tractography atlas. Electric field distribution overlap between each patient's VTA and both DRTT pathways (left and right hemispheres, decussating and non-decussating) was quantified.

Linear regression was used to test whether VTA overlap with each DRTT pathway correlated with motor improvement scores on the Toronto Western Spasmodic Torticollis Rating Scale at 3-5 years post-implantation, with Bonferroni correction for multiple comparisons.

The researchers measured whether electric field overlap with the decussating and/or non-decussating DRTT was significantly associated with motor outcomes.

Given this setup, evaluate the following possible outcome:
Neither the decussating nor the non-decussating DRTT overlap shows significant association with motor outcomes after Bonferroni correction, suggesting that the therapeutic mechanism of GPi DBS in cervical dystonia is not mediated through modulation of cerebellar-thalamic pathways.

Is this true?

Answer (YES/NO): NO